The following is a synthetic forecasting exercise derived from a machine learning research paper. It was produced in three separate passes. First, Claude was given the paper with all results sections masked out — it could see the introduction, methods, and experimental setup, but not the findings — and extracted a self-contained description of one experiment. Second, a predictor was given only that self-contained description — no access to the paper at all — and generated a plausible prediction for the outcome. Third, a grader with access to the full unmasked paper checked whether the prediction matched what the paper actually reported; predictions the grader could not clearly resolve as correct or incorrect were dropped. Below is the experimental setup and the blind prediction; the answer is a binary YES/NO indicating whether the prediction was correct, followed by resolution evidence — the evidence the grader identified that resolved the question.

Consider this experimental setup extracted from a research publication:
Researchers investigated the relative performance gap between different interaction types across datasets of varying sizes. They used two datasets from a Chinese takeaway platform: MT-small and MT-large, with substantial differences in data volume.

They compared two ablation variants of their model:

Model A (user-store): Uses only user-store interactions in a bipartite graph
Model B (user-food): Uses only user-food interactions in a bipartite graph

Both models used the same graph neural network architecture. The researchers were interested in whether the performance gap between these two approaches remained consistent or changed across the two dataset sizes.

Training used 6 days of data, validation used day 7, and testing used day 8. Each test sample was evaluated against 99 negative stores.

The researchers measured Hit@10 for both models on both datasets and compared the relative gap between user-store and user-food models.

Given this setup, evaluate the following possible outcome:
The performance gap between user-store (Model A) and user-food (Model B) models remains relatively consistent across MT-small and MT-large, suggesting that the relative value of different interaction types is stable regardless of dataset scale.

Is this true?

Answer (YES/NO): NO